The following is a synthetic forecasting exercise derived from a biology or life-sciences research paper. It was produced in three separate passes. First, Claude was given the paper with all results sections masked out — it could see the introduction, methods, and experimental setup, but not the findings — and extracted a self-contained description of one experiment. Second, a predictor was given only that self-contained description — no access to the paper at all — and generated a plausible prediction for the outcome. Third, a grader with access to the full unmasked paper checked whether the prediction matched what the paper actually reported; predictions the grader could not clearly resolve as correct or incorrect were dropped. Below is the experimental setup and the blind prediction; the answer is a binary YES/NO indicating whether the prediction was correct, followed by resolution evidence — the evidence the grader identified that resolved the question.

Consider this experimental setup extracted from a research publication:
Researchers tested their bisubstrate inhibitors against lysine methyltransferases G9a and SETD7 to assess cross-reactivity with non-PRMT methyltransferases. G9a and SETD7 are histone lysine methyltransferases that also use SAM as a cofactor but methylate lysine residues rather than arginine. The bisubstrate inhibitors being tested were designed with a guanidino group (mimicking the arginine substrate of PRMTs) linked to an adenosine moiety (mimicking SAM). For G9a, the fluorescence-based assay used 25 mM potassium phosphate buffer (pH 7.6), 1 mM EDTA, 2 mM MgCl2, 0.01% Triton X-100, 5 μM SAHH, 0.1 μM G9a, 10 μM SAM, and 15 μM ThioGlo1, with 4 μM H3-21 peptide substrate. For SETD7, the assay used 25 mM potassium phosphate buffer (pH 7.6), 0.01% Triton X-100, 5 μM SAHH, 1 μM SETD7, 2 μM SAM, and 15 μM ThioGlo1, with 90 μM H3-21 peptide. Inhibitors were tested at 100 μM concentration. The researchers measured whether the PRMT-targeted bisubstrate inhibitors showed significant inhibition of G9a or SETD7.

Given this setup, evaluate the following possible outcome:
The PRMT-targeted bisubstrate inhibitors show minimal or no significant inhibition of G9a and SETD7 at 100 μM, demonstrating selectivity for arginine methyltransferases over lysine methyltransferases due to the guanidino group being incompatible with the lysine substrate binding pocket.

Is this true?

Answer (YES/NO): YES